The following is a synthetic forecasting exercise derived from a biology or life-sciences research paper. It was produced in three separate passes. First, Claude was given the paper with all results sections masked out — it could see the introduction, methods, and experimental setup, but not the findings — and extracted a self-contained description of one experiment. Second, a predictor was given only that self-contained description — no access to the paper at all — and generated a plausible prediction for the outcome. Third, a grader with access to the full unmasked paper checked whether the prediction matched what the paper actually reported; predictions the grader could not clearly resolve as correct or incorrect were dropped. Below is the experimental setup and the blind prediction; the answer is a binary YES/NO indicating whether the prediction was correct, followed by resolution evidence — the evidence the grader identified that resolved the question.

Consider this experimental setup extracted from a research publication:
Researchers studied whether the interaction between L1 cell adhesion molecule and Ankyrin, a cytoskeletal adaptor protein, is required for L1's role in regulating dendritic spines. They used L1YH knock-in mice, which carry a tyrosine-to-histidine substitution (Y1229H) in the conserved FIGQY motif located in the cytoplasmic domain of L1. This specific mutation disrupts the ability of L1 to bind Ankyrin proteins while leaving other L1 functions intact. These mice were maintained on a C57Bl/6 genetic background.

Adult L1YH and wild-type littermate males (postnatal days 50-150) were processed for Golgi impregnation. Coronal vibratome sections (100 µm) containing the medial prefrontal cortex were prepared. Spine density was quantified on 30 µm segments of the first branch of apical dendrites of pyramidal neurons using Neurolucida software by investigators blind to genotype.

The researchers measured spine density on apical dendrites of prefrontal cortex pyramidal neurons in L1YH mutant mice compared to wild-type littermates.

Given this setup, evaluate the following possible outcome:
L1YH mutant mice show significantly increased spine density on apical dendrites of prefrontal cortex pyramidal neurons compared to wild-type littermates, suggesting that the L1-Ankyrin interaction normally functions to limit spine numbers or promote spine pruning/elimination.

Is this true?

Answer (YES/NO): YES